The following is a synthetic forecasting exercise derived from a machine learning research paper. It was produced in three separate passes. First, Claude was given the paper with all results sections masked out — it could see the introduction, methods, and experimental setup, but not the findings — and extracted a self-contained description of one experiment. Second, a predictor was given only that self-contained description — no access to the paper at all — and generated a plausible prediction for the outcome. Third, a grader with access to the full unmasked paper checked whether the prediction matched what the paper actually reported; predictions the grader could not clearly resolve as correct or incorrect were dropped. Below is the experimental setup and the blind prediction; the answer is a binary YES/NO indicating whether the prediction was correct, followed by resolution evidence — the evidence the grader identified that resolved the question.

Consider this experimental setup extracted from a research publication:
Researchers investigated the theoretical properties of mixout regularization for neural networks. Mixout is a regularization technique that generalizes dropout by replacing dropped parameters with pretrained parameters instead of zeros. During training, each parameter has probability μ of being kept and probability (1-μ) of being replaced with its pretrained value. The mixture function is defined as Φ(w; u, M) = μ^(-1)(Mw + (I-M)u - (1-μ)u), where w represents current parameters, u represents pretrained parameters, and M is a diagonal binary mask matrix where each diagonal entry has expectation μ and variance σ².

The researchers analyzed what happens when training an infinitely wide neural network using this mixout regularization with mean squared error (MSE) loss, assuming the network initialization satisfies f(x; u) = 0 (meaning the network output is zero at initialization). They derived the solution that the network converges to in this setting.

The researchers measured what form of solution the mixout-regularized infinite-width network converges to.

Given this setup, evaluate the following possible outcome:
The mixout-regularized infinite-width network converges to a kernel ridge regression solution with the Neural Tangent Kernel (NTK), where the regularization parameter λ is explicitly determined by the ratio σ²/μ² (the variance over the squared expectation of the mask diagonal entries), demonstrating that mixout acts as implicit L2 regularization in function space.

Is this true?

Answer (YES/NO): NO